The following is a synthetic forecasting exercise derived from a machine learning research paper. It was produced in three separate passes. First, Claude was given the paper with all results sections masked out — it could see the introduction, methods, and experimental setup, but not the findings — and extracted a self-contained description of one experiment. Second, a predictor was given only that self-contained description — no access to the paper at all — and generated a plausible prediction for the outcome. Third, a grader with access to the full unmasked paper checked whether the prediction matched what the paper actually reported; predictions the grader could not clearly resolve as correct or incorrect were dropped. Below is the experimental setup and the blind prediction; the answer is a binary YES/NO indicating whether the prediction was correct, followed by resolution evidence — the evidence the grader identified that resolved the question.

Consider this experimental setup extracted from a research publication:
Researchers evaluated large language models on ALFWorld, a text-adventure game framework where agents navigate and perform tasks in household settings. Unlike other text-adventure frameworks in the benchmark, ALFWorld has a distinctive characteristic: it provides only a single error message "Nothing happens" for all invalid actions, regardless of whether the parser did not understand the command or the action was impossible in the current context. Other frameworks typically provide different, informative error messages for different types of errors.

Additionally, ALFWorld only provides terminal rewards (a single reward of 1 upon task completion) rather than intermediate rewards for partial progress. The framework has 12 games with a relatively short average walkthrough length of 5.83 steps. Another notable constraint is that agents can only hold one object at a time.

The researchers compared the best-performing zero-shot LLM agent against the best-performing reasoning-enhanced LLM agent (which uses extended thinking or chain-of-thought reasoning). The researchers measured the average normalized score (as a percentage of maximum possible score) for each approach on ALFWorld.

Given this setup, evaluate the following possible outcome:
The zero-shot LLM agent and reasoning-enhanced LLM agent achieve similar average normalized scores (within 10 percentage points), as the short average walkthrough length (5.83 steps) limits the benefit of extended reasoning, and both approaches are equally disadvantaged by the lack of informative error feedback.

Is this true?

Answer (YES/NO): YES